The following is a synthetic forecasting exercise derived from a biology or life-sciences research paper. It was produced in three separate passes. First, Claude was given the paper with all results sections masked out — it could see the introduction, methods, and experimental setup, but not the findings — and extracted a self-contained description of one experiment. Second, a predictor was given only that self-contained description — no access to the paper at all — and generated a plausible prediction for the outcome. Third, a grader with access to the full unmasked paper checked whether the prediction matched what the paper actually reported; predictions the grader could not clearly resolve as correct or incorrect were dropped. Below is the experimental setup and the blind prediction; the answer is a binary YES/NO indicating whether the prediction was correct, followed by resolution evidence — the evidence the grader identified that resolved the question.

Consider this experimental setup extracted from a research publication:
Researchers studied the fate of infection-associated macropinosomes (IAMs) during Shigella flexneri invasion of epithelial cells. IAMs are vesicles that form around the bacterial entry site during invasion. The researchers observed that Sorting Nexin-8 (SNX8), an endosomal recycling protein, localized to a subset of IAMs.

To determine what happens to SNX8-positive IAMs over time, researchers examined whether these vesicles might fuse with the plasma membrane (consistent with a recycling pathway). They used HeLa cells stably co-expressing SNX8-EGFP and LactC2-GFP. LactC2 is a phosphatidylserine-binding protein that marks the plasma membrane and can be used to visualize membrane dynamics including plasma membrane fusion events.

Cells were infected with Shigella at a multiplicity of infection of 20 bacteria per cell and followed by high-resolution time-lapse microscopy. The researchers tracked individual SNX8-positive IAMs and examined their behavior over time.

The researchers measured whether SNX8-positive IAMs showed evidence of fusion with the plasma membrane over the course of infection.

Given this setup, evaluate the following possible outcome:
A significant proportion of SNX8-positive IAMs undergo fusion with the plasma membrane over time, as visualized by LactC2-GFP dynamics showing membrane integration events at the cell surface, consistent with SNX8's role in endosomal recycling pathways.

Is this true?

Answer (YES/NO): NO